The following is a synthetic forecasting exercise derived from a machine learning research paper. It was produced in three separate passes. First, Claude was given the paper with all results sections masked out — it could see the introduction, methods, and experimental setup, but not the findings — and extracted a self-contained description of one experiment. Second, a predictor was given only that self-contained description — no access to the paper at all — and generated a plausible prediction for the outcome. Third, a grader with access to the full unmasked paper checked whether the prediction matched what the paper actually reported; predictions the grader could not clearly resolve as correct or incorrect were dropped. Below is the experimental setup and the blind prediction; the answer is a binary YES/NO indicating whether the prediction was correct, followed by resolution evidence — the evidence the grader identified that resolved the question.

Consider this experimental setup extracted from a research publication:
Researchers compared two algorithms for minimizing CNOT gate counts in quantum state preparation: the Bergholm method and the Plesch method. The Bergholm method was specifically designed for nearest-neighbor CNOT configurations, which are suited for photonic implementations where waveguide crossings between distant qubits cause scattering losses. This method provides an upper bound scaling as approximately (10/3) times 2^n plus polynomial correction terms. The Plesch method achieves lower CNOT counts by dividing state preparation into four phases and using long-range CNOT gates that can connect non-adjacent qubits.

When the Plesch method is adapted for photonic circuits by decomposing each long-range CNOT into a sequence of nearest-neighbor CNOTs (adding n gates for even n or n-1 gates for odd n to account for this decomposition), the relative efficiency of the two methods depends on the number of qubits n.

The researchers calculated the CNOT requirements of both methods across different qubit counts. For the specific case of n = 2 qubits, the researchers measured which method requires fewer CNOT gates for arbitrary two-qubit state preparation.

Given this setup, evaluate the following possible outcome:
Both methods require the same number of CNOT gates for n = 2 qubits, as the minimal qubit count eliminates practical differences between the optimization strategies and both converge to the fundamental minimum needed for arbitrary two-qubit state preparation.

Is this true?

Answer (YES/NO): NO